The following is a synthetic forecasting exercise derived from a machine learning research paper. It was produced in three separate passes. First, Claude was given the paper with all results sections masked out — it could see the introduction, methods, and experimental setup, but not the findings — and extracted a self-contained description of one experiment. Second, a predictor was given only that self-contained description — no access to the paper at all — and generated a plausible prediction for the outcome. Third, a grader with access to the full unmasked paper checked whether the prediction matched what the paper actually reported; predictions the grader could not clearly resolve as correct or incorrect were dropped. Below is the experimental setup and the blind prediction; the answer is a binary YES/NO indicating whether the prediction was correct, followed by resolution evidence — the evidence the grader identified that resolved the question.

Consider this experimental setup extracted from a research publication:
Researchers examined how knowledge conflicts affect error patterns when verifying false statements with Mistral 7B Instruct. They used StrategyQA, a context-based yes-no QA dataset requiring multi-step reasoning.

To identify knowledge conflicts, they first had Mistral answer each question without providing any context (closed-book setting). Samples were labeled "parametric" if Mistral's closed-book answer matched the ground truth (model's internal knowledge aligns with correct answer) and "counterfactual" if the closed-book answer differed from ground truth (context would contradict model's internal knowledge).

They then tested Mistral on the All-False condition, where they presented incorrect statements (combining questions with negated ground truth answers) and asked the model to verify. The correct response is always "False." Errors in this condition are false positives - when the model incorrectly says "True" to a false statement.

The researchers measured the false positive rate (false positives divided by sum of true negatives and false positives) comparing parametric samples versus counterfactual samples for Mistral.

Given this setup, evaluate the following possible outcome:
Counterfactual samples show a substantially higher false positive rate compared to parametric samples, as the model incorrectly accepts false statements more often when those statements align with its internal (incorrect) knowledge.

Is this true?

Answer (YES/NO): YES